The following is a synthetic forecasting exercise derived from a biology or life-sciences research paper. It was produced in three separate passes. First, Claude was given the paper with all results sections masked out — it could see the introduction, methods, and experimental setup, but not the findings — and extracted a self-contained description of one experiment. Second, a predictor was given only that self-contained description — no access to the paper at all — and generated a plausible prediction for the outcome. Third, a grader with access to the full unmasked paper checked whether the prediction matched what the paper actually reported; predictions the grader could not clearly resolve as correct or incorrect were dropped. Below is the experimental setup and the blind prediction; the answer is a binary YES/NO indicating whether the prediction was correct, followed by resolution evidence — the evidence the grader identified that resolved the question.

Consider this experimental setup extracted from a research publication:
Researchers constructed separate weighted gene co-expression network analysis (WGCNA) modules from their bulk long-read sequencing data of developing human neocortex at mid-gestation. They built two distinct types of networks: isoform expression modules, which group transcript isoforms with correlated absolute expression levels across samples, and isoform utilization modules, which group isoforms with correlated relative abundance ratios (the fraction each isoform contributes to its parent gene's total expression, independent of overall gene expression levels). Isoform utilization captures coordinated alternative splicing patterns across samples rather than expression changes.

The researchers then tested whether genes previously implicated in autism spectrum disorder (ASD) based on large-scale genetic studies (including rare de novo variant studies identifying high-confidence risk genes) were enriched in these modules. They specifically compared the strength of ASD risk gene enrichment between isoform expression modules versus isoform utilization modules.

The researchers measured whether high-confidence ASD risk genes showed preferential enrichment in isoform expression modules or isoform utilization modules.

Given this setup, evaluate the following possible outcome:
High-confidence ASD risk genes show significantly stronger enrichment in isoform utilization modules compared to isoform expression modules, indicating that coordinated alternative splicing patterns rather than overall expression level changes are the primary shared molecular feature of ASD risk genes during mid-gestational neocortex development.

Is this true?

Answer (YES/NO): NO